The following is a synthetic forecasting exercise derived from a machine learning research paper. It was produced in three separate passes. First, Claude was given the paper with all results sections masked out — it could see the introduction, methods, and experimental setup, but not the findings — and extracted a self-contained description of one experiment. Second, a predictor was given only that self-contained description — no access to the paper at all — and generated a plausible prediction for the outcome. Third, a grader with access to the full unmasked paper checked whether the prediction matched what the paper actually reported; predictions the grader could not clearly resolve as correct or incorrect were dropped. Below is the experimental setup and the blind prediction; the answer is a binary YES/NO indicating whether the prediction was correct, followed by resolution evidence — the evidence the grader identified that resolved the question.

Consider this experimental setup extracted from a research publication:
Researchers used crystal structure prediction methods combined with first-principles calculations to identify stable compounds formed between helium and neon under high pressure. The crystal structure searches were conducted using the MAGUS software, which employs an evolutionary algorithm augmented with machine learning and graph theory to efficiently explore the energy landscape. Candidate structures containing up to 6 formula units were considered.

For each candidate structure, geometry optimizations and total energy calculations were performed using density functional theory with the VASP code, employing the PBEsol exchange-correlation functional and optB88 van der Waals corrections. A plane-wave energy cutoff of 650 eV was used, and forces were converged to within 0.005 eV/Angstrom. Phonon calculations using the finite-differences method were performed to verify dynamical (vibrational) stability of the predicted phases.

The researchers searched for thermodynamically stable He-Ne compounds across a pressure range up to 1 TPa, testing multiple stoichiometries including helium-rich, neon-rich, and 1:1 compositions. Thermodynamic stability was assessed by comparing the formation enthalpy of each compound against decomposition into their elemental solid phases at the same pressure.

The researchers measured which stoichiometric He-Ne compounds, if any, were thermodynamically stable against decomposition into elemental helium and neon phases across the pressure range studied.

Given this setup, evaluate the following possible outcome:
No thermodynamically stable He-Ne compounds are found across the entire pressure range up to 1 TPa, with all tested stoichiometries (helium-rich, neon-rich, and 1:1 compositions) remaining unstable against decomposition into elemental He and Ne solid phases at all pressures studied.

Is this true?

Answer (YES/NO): NO